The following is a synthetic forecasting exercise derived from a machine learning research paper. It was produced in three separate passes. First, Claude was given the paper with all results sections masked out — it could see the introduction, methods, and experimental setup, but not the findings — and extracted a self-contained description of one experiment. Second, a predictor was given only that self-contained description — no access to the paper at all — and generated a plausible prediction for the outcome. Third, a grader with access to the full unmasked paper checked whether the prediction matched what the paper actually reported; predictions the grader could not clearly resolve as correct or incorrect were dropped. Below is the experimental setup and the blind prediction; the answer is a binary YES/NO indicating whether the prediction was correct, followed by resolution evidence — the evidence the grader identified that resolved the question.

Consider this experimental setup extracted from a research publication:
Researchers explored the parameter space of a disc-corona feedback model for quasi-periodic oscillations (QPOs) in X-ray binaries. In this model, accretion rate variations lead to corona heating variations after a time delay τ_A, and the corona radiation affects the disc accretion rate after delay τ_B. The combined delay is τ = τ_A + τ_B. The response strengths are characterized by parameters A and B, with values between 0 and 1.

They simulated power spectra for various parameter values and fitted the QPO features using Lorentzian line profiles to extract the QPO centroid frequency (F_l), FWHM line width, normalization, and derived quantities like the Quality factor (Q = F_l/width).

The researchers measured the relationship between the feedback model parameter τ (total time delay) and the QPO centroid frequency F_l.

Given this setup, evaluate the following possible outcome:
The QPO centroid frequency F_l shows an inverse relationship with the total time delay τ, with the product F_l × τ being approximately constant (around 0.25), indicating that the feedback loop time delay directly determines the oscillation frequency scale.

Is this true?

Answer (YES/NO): NO